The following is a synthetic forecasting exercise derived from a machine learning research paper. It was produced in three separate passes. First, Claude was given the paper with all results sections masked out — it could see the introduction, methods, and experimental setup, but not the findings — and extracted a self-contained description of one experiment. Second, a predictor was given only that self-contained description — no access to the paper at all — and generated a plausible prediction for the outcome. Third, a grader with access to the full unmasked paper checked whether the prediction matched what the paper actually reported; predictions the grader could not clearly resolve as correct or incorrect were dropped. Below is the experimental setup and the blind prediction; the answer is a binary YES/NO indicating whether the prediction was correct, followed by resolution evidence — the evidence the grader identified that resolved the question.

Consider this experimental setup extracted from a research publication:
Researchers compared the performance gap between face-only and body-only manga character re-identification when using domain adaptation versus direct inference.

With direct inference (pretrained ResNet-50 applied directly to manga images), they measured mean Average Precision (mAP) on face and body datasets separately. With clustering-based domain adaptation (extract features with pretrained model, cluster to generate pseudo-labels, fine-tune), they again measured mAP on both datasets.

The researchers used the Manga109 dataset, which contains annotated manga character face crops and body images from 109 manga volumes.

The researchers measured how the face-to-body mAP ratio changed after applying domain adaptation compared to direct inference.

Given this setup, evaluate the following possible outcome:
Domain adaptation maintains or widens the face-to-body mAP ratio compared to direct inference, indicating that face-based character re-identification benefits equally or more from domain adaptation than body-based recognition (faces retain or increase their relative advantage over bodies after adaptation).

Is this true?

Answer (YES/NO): NO